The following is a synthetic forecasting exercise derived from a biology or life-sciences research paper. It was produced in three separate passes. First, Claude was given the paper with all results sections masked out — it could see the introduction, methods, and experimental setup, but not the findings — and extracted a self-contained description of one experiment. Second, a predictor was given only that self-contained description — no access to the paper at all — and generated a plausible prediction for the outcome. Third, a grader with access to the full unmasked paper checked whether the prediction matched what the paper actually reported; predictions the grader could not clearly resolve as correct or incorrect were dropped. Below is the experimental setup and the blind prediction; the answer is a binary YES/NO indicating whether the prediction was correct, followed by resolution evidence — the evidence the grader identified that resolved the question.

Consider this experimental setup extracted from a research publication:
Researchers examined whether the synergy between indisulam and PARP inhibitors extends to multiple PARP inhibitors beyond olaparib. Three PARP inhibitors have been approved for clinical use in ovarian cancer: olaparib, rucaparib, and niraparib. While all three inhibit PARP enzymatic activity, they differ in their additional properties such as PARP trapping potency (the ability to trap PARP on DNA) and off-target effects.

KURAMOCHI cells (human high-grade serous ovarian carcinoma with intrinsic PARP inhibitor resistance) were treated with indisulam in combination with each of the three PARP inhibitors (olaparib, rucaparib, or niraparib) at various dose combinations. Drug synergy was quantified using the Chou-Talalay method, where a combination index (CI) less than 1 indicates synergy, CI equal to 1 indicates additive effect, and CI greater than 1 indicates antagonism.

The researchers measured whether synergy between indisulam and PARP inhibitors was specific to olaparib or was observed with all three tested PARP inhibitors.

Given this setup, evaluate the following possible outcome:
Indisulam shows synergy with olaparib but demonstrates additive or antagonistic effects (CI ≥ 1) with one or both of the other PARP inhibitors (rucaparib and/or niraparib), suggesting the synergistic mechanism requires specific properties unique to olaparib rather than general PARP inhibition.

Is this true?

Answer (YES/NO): NO